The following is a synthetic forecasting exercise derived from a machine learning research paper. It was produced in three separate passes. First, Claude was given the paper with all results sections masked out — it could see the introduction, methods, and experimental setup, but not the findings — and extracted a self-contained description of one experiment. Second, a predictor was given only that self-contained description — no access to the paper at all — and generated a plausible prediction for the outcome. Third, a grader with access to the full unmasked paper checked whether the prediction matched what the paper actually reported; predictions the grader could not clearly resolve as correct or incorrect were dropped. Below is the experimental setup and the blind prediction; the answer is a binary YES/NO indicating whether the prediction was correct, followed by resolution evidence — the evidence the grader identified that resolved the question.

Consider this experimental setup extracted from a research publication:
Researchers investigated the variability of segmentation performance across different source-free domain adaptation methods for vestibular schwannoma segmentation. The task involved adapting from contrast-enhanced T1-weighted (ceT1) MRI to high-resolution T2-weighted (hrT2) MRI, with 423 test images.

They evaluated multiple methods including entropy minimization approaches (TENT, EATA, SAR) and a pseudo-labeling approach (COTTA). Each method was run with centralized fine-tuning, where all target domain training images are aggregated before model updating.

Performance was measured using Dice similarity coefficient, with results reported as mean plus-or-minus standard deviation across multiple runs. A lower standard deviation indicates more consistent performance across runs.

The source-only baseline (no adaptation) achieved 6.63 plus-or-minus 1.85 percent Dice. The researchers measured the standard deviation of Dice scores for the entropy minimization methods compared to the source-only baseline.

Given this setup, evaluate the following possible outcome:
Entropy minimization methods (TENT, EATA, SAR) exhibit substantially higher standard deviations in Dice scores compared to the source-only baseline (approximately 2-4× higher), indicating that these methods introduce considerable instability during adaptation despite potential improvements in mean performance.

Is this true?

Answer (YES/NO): YES